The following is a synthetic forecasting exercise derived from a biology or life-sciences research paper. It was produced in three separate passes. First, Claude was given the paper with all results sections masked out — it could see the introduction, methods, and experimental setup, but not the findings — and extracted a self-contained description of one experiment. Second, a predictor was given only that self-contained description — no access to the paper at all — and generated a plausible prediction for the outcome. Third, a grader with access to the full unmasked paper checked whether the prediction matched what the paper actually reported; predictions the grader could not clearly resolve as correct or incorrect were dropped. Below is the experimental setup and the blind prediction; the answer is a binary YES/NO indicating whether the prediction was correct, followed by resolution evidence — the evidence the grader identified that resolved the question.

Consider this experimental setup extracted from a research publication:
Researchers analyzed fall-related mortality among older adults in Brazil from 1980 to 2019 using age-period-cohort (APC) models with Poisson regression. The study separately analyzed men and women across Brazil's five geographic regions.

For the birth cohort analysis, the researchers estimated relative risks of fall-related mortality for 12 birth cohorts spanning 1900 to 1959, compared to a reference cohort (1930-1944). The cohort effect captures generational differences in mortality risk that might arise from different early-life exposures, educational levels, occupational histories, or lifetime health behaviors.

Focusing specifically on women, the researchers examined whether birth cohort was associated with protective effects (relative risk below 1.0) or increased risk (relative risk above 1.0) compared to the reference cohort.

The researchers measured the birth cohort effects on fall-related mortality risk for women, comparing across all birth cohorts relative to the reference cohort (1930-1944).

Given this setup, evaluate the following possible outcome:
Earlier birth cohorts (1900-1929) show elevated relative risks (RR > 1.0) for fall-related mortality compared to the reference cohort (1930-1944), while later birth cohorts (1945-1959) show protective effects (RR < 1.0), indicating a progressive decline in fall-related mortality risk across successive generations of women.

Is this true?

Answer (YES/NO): NO